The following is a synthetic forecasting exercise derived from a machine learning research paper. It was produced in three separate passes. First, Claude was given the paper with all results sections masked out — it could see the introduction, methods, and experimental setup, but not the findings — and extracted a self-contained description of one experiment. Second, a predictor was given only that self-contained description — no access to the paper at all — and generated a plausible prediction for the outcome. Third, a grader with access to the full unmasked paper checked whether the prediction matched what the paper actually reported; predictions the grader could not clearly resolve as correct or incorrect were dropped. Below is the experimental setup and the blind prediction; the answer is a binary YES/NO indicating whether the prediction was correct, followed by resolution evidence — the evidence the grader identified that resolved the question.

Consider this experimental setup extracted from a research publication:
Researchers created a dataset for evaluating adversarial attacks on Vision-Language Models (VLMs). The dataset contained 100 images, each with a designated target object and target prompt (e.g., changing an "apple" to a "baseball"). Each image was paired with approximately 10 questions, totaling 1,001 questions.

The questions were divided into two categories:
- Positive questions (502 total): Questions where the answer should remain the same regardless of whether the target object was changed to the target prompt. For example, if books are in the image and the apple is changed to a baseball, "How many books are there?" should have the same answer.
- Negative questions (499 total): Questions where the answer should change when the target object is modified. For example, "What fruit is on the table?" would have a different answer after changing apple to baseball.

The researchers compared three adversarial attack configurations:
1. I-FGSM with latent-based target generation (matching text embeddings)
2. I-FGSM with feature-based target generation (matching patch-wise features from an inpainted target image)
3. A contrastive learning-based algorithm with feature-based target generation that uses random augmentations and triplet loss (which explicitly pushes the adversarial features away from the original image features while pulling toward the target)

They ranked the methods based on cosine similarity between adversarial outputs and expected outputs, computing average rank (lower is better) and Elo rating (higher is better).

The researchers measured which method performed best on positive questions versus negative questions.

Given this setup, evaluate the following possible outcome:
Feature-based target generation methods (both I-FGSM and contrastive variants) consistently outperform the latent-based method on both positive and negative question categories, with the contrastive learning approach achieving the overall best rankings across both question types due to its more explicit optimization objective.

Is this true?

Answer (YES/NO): NO